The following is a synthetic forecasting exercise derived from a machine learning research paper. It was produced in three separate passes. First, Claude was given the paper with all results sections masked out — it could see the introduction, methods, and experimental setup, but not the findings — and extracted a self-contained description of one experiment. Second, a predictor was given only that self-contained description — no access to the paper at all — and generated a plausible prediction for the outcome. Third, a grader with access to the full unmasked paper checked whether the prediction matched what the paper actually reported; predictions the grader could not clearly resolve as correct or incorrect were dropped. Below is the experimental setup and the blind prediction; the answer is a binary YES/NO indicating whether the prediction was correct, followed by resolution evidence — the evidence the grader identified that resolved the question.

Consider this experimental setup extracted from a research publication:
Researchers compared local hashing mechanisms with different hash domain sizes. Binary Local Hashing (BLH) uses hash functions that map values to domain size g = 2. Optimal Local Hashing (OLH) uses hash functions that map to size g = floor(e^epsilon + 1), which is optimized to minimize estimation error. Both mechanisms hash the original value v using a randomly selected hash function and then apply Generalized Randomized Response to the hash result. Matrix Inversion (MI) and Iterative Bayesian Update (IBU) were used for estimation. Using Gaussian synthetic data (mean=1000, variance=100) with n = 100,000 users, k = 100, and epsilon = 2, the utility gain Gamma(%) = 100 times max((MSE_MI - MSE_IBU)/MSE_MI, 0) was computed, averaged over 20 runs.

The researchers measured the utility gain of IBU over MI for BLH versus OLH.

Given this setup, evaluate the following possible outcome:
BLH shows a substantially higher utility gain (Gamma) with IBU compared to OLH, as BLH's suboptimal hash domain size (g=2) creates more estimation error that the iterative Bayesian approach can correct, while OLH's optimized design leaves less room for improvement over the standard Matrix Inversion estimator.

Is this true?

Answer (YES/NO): NO